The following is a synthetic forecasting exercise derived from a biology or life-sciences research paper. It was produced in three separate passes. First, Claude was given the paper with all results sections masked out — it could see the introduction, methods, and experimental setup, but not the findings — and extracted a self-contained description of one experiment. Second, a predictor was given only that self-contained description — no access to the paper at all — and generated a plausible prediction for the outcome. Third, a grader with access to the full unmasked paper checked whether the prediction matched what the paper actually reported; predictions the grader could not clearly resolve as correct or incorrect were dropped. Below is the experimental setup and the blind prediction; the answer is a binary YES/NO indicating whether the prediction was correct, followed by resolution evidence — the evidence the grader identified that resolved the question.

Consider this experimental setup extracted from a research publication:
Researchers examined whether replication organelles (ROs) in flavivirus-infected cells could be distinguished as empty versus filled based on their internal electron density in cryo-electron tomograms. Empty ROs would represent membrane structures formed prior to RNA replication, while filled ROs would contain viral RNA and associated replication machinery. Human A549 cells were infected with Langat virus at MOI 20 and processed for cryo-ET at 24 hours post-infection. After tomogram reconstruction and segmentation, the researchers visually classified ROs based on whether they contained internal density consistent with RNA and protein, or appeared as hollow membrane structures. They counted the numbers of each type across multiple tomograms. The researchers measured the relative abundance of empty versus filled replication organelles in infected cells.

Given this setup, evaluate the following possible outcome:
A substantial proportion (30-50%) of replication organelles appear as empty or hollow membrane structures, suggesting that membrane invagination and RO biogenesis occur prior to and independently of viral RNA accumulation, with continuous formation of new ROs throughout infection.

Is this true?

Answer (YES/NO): NO